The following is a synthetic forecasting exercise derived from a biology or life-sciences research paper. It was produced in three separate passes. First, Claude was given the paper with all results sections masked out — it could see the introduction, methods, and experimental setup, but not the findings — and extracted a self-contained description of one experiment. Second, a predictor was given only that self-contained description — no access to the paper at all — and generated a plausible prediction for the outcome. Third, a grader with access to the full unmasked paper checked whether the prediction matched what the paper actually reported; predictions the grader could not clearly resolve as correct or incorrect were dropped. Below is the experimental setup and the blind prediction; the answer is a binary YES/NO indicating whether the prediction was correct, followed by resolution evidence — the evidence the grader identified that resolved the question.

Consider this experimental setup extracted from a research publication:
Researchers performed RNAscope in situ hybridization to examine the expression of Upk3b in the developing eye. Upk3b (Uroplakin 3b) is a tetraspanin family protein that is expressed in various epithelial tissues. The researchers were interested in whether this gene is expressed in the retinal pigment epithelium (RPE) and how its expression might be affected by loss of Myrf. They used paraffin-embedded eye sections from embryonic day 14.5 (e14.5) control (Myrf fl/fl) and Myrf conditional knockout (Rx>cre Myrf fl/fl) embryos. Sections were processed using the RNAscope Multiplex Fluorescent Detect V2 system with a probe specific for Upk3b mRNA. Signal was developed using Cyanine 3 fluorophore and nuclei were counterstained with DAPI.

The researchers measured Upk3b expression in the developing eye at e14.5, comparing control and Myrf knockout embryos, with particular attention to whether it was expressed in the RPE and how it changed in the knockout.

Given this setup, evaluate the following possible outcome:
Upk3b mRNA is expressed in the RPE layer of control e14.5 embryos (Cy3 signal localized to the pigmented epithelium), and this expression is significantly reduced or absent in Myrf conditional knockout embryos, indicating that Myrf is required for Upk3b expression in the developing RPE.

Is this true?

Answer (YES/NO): NO